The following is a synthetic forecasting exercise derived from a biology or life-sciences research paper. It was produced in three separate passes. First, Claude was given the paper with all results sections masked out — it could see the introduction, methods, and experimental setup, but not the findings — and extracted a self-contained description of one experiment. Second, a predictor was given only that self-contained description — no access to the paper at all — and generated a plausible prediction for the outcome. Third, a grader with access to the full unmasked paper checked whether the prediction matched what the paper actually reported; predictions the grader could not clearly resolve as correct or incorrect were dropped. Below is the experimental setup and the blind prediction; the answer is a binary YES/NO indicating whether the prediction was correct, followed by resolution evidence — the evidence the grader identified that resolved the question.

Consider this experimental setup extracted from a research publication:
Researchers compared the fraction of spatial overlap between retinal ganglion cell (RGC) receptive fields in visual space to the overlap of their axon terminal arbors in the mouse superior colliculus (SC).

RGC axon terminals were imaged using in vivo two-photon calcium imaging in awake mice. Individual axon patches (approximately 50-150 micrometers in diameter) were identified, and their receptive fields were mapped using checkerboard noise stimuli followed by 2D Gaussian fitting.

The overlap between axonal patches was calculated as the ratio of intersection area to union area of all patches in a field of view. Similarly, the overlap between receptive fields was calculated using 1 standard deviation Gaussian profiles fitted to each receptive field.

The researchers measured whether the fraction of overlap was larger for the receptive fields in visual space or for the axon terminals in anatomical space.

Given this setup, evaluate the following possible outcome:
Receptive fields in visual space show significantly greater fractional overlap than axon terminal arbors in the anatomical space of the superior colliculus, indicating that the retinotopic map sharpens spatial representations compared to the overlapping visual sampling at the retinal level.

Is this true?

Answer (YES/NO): NO